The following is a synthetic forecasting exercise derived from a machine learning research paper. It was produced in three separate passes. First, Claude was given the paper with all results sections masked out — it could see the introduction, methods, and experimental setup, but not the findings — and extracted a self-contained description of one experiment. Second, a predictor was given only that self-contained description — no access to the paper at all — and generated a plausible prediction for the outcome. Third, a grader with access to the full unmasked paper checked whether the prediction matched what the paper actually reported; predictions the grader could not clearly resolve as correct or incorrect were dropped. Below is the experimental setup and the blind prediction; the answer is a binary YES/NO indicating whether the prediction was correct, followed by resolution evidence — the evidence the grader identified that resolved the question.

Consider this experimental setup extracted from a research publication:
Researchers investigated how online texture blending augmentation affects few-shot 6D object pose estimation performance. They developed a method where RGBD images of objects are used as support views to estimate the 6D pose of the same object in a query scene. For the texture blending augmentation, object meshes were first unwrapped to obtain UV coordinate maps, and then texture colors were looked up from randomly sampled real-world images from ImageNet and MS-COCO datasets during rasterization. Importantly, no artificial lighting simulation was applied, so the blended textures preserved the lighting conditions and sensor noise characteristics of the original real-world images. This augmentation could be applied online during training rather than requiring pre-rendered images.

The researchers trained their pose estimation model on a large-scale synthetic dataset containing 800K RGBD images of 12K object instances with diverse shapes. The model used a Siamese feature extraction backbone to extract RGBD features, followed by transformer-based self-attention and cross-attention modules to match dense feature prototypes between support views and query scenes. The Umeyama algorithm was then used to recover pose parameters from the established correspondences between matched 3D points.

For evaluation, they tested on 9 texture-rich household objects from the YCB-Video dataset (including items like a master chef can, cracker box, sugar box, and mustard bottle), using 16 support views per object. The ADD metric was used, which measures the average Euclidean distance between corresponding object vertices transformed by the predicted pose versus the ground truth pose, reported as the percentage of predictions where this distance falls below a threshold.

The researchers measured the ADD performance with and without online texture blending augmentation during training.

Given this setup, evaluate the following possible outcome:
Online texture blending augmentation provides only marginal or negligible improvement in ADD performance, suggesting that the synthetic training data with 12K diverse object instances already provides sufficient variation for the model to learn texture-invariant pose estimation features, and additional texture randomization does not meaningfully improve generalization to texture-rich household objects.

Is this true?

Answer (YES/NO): NO